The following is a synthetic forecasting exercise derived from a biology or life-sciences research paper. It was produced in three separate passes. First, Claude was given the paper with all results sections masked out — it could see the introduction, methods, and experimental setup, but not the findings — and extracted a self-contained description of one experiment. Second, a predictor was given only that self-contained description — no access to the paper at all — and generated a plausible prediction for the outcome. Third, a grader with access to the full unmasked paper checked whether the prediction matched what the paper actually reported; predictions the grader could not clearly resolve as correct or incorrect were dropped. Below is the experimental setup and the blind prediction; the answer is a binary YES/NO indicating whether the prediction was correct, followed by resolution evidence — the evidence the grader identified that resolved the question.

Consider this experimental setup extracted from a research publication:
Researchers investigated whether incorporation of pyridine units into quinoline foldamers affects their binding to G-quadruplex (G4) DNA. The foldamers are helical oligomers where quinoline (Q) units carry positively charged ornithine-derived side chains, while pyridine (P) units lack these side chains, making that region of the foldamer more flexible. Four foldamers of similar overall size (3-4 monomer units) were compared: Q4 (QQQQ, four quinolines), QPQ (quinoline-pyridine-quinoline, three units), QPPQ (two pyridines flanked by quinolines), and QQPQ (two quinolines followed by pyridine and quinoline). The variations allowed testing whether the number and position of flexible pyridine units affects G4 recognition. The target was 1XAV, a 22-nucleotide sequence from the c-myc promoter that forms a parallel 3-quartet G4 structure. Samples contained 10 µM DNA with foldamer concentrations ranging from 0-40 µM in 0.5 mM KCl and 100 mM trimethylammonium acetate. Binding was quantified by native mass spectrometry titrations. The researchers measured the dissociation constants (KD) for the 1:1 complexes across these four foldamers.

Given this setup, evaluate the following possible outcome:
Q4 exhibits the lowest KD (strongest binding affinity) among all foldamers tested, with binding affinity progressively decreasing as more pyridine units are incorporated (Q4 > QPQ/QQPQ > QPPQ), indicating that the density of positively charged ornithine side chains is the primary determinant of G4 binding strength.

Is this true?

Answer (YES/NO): NO